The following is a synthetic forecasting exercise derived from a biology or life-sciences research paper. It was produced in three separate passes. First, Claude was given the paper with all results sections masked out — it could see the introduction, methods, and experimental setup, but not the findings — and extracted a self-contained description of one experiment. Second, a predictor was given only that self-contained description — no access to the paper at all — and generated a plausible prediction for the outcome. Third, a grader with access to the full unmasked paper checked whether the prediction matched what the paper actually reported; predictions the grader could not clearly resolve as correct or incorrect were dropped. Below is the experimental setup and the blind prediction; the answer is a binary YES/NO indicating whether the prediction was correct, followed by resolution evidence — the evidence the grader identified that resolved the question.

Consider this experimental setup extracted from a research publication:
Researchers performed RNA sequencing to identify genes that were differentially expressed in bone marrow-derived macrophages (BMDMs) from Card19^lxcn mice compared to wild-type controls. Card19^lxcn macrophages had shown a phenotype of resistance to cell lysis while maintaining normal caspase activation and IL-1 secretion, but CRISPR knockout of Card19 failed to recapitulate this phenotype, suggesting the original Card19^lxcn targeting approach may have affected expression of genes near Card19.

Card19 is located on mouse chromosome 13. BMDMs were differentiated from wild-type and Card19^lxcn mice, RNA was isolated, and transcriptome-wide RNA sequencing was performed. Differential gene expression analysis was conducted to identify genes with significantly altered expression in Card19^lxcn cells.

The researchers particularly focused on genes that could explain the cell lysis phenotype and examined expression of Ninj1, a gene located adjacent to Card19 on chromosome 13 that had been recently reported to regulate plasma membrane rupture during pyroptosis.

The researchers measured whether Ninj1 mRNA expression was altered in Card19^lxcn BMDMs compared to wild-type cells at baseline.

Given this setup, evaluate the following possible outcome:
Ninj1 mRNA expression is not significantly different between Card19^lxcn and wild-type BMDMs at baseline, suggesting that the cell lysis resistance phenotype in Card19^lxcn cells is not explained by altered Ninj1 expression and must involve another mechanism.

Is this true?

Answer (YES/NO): NO